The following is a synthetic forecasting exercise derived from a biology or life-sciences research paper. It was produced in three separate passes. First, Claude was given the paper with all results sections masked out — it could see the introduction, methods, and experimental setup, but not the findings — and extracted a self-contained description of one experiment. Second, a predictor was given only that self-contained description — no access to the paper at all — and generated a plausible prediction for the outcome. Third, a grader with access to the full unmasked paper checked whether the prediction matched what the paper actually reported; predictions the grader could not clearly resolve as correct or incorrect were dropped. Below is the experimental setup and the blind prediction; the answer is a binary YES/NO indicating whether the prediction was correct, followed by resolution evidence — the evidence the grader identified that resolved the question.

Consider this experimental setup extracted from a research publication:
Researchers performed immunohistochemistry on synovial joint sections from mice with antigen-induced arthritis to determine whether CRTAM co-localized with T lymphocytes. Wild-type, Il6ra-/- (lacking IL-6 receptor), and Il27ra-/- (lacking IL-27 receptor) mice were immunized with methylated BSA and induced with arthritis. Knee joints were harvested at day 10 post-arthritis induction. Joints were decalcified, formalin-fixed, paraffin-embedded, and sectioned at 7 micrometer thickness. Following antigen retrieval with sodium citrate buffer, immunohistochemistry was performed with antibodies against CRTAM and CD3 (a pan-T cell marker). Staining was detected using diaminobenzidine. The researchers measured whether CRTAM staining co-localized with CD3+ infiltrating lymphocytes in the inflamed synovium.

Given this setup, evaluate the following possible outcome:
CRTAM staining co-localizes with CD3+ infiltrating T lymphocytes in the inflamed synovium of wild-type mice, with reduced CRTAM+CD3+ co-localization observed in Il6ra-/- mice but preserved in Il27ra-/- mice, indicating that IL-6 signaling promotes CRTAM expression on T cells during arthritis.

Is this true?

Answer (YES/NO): NO